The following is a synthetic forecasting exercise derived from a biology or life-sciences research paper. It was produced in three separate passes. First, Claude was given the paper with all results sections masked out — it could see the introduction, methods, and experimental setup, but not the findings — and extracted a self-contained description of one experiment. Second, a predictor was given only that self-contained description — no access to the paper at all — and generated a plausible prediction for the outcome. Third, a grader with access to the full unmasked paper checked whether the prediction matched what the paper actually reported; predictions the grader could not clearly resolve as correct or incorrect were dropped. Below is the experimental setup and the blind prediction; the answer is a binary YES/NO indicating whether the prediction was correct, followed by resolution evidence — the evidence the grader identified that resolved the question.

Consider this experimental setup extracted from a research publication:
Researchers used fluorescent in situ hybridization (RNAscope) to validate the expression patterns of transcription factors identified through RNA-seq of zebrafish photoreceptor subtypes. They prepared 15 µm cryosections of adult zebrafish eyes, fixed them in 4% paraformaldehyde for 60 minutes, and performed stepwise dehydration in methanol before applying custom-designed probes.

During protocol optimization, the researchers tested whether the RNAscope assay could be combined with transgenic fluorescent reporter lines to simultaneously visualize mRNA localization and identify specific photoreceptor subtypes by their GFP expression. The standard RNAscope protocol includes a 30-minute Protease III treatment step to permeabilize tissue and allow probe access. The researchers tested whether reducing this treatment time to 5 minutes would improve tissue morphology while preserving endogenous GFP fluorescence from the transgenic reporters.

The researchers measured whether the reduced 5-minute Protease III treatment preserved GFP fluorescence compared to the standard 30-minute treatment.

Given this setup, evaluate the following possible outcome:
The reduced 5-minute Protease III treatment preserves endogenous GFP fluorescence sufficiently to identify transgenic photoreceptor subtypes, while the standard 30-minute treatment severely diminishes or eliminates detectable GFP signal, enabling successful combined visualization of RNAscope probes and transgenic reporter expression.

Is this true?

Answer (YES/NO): NO